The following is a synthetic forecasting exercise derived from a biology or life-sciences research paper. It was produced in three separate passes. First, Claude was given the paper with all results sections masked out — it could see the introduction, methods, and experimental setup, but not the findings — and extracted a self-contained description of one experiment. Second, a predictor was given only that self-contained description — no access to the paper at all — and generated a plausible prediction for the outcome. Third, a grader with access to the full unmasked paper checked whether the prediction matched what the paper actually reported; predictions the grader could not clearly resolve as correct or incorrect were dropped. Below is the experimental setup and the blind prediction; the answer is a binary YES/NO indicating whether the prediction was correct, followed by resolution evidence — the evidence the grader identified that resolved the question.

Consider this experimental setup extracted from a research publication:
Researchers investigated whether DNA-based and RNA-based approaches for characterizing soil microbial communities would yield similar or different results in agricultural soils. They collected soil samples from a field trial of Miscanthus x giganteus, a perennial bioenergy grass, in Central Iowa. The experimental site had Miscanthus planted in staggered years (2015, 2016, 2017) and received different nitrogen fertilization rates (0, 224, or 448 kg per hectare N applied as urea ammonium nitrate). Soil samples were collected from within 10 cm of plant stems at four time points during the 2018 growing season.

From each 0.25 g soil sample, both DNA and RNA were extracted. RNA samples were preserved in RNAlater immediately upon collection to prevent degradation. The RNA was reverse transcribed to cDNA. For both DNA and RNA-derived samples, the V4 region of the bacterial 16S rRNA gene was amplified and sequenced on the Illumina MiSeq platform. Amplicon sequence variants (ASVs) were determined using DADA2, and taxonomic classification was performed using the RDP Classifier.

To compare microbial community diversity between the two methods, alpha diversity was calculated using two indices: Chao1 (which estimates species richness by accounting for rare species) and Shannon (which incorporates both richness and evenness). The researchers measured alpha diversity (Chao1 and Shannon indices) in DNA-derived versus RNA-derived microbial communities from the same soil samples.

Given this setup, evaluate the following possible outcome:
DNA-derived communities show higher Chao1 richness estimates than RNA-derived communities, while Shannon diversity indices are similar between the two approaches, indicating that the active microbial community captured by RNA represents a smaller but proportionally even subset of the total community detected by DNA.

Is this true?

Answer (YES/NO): NO